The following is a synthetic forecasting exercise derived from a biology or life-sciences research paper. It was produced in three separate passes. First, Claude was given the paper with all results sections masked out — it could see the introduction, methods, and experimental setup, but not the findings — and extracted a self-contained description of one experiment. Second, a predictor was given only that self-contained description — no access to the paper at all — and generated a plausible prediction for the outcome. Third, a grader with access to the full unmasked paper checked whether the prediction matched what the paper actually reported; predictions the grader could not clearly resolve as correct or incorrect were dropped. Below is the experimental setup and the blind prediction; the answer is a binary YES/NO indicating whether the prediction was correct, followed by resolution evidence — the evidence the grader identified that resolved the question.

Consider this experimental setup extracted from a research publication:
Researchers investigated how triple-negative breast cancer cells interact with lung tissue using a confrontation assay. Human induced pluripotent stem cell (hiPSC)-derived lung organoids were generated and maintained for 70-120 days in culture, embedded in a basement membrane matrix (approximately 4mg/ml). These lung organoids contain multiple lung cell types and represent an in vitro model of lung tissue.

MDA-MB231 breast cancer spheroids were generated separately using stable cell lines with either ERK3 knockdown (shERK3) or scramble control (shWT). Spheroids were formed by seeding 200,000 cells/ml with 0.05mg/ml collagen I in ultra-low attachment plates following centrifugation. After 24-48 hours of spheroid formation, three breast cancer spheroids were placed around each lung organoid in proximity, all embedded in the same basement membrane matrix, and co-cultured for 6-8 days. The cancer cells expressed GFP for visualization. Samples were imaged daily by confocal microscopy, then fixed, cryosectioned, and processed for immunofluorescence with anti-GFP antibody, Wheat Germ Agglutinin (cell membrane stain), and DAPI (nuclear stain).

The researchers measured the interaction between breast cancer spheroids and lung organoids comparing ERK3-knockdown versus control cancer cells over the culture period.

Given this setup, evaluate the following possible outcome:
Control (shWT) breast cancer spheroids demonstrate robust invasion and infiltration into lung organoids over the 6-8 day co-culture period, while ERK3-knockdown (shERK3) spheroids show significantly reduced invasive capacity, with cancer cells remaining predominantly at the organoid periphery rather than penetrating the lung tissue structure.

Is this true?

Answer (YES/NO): YES